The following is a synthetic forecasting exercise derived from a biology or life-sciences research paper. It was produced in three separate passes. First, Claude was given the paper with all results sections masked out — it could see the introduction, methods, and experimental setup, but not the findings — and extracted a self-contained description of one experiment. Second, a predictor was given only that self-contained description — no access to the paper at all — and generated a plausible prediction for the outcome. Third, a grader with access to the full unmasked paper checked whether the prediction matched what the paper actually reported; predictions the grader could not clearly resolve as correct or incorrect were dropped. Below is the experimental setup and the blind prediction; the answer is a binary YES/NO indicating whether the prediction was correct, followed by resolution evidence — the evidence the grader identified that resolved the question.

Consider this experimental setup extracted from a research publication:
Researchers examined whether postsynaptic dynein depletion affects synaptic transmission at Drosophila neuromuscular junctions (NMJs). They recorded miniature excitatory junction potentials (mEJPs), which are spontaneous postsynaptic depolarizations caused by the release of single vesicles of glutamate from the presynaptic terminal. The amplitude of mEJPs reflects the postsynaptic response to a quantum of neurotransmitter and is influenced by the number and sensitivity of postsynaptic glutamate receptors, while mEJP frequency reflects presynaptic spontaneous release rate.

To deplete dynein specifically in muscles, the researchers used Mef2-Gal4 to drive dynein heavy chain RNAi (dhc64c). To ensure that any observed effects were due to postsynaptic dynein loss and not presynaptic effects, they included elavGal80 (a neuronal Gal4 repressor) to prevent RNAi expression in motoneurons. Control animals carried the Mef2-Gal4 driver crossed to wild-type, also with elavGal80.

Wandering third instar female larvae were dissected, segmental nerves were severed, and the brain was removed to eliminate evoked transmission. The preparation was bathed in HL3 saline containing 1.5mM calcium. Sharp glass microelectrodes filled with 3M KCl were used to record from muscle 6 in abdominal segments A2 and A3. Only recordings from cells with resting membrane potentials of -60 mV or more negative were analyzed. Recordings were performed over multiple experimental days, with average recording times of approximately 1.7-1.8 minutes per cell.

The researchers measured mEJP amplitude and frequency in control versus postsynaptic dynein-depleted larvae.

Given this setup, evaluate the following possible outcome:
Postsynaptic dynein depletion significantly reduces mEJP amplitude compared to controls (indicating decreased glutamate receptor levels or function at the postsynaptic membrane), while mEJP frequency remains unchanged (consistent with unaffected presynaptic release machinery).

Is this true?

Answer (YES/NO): NO